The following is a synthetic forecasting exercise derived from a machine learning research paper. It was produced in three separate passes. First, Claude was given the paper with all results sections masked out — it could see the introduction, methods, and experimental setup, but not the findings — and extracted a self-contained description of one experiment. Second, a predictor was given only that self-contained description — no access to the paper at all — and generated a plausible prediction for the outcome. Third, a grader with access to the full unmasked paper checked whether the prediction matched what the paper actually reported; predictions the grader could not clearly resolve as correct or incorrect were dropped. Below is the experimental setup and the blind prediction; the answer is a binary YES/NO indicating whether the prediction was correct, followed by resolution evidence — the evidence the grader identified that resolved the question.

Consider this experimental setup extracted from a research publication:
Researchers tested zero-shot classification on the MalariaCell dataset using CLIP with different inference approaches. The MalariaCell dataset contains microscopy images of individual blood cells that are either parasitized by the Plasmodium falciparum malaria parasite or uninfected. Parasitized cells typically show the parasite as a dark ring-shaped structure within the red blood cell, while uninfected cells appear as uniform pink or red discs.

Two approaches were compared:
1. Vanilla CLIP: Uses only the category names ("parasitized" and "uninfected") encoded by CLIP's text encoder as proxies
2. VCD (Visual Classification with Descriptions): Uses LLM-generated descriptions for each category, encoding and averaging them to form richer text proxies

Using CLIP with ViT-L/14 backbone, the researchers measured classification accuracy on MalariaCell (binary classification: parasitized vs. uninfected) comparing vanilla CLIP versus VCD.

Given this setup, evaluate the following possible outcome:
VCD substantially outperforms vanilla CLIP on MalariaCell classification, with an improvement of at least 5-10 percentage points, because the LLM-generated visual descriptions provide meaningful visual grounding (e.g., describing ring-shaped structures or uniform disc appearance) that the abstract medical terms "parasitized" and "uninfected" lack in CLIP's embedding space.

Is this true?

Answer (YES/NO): NO